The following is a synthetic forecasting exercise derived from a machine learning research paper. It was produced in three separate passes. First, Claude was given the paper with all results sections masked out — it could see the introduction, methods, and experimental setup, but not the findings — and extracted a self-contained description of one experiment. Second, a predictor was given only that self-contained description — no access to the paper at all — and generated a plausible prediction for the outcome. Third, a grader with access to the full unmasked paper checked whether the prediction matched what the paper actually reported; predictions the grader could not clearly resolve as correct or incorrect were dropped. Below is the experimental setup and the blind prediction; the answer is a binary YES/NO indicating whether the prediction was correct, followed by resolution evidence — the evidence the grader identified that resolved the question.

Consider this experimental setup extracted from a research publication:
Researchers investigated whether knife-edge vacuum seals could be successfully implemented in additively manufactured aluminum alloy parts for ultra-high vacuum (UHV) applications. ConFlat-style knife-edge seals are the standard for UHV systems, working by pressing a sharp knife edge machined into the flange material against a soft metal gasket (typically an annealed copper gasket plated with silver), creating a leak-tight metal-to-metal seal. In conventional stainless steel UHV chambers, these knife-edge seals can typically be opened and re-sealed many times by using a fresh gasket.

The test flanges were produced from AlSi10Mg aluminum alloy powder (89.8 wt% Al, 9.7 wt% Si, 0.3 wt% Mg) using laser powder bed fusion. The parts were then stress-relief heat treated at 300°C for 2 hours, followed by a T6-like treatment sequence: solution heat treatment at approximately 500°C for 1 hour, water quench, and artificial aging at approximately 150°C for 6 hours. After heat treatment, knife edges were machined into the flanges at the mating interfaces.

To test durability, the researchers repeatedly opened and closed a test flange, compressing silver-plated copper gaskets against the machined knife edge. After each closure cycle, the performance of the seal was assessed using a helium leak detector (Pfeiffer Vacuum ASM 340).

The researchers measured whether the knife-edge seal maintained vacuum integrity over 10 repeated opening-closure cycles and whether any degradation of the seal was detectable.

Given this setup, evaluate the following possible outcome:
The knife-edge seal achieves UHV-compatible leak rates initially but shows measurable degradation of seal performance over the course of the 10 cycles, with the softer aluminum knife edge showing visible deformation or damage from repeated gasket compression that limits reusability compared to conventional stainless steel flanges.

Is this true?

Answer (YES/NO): NO